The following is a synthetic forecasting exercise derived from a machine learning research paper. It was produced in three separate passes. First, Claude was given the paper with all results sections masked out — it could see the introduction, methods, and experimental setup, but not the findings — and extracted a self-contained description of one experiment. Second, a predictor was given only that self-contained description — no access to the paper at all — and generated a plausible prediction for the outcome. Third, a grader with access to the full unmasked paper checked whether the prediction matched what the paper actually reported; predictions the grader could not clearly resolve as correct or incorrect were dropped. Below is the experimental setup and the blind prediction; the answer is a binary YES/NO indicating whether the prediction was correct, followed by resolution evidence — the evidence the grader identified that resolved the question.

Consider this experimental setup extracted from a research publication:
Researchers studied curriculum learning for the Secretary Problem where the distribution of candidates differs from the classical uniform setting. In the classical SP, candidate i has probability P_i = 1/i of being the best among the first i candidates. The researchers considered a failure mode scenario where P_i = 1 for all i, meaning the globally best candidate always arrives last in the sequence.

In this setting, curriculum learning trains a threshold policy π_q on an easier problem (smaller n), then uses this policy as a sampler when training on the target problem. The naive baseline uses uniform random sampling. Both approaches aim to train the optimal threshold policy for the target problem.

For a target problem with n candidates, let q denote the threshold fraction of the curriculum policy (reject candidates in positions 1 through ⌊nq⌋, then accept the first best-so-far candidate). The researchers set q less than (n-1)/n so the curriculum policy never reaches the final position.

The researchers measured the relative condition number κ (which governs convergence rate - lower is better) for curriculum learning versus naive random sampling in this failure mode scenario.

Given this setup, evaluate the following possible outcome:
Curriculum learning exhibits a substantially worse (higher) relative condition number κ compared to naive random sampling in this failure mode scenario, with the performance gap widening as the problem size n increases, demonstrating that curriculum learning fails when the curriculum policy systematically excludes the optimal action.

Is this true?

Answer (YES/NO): YES